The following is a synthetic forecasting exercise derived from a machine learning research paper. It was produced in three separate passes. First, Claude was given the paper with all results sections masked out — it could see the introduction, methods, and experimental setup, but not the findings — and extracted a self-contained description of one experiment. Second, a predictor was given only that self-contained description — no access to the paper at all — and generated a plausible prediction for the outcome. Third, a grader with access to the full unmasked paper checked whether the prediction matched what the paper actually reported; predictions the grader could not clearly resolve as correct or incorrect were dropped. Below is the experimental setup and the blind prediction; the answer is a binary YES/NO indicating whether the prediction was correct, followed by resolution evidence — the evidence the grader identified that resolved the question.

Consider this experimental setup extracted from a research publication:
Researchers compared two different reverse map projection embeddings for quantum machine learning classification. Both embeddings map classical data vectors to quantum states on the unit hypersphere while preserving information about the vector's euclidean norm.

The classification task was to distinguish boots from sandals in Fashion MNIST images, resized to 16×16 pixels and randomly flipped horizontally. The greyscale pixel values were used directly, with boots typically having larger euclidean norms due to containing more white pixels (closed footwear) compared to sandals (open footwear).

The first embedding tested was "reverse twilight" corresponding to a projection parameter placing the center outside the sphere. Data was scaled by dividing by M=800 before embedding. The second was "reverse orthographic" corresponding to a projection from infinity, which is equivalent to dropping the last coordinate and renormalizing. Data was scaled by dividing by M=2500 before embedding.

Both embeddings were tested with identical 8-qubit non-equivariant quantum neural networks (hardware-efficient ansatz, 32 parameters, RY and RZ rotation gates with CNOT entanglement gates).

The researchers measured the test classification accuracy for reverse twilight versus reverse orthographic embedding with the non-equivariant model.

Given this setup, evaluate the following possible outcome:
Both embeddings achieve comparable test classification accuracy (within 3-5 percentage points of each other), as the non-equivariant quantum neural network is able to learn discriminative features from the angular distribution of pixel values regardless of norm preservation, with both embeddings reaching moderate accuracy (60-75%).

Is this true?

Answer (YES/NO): NO